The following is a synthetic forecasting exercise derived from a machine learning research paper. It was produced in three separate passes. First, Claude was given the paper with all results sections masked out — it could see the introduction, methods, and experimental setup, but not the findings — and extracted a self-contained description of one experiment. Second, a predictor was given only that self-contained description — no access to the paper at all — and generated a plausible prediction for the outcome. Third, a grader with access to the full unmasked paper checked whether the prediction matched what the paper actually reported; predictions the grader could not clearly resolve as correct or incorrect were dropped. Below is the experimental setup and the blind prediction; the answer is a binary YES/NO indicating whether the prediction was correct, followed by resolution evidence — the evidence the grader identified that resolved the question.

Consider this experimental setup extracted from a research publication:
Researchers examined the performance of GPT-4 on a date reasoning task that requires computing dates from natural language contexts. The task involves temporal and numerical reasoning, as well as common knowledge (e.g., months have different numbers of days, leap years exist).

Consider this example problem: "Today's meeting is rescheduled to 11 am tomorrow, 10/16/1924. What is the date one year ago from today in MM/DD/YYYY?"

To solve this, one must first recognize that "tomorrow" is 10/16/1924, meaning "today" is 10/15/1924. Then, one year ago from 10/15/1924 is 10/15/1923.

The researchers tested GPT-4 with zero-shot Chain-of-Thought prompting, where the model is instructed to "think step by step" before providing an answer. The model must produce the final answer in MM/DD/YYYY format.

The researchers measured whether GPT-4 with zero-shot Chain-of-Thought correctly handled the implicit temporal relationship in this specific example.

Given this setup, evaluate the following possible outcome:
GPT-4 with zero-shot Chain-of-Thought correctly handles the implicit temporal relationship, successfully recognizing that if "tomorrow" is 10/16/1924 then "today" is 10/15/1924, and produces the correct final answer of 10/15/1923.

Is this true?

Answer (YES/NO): NO